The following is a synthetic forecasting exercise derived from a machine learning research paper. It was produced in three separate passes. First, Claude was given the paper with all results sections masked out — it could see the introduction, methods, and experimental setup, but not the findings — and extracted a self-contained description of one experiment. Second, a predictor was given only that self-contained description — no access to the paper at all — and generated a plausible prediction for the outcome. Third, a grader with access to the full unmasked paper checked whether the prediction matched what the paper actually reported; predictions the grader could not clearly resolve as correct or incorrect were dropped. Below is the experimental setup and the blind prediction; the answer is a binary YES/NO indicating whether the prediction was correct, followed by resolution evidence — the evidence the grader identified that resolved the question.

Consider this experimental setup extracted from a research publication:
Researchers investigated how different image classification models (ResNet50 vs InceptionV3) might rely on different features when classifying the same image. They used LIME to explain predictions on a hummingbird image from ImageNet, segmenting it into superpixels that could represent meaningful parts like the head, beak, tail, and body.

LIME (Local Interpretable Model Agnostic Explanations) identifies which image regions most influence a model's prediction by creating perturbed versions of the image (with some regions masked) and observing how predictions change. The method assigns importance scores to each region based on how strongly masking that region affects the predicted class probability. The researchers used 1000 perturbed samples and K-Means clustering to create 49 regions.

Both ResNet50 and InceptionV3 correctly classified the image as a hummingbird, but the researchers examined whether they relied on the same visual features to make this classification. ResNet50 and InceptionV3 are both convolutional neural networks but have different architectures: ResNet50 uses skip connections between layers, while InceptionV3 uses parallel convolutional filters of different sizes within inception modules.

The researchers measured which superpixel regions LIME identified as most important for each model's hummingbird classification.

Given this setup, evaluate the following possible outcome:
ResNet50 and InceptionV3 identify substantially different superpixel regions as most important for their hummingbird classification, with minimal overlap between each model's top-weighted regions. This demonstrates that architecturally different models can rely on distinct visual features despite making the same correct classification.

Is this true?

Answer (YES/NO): NO